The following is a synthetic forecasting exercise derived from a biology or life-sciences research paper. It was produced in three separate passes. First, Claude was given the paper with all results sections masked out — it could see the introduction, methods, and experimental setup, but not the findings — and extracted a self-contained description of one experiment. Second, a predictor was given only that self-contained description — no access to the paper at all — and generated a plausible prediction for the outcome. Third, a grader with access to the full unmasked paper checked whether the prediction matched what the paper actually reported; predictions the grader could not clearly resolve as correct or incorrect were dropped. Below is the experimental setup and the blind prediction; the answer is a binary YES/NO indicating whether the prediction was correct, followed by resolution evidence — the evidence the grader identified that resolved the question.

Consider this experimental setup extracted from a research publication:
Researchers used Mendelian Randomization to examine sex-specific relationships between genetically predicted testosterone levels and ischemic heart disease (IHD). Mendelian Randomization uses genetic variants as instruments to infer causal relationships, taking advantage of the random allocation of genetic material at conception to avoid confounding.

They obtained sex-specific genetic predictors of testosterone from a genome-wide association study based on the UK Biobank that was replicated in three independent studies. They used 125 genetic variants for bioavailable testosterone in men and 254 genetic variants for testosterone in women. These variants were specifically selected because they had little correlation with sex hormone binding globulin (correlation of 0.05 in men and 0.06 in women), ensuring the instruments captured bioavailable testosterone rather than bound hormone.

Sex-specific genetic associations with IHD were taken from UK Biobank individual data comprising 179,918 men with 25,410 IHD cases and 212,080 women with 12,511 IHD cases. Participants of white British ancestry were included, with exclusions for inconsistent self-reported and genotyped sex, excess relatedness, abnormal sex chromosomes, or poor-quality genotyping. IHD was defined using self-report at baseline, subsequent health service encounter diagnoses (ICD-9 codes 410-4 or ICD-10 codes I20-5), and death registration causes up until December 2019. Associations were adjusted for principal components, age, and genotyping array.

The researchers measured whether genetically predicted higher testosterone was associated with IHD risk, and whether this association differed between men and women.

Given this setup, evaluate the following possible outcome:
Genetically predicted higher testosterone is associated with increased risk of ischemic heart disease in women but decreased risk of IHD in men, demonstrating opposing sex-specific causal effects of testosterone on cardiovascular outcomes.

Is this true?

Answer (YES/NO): NO